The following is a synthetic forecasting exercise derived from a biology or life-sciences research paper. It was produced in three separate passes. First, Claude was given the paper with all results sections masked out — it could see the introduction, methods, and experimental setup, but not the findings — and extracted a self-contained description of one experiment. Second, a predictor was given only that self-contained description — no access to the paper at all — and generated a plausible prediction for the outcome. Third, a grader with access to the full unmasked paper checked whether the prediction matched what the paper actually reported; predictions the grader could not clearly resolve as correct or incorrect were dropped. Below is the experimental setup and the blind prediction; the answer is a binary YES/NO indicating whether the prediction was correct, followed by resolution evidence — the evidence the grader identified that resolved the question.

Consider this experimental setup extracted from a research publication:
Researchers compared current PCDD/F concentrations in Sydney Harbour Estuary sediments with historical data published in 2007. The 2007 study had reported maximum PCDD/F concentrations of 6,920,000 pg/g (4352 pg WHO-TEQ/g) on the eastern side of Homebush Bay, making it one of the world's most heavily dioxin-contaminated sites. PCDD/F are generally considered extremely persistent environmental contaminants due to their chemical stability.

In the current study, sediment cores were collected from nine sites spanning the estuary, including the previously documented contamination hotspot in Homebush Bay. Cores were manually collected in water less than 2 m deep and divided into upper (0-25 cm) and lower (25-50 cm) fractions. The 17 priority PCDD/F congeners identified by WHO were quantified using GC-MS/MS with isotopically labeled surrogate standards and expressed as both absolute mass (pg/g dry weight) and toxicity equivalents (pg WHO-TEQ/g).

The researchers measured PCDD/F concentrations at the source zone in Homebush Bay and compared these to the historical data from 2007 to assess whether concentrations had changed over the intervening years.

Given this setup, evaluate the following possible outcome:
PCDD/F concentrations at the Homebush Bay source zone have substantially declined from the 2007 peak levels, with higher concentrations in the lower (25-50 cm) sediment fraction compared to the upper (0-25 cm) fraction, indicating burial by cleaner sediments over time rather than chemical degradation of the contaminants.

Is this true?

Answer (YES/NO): NO